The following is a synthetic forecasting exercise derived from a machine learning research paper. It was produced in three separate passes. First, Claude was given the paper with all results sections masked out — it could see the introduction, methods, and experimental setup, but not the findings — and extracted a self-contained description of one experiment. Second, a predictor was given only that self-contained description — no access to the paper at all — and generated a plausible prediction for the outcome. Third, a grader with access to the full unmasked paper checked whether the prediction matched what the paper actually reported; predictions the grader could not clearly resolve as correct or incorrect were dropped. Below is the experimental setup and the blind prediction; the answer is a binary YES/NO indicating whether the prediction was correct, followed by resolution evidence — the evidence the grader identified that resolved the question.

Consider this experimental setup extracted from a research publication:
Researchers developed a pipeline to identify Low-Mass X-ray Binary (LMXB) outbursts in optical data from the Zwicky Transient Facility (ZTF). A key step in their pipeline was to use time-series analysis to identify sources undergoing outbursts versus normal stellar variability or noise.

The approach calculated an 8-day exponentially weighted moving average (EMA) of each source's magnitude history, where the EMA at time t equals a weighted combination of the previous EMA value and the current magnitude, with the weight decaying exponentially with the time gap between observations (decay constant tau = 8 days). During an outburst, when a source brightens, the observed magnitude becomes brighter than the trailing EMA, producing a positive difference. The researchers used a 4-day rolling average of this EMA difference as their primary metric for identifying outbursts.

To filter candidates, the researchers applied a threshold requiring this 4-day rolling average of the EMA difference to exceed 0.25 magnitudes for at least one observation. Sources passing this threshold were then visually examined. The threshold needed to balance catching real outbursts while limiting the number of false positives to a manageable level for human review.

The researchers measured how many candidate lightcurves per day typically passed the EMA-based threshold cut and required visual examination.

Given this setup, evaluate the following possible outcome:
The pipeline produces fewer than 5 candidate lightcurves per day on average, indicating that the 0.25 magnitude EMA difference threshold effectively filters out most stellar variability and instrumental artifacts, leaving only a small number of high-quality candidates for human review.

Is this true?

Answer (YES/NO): NO